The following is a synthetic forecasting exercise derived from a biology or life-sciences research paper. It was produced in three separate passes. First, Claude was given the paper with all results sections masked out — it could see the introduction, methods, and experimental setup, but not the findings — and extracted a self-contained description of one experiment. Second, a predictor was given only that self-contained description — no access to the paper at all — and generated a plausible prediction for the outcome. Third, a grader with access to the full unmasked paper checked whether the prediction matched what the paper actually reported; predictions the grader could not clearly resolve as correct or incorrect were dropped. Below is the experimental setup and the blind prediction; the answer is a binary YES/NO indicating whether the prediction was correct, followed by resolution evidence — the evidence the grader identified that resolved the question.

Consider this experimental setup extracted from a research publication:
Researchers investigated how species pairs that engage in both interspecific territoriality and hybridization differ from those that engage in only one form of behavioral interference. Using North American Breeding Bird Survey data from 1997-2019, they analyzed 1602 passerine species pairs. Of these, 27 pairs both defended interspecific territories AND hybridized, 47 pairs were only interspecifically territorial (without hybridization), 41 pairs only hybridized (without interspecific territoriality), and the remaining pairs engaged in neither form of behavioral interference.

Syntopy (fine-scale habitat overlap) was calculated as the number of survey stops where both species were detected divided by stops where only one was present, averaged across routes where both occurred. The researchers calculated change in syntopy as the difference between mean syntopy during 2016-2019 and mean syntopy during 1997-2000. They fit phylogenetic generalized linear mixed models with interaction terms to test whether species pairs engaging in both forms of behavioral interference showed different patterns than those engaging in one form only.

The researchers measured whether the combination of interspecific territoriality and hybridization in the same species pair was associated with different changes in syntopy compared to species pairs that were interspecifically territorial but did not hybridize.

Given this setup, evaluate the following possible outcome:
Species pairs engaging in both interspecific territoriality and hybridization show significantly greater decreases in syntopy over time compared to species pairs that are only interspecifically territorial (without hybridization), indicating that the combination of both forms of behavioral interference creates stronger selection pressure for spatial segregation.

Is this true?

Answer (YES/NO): NO